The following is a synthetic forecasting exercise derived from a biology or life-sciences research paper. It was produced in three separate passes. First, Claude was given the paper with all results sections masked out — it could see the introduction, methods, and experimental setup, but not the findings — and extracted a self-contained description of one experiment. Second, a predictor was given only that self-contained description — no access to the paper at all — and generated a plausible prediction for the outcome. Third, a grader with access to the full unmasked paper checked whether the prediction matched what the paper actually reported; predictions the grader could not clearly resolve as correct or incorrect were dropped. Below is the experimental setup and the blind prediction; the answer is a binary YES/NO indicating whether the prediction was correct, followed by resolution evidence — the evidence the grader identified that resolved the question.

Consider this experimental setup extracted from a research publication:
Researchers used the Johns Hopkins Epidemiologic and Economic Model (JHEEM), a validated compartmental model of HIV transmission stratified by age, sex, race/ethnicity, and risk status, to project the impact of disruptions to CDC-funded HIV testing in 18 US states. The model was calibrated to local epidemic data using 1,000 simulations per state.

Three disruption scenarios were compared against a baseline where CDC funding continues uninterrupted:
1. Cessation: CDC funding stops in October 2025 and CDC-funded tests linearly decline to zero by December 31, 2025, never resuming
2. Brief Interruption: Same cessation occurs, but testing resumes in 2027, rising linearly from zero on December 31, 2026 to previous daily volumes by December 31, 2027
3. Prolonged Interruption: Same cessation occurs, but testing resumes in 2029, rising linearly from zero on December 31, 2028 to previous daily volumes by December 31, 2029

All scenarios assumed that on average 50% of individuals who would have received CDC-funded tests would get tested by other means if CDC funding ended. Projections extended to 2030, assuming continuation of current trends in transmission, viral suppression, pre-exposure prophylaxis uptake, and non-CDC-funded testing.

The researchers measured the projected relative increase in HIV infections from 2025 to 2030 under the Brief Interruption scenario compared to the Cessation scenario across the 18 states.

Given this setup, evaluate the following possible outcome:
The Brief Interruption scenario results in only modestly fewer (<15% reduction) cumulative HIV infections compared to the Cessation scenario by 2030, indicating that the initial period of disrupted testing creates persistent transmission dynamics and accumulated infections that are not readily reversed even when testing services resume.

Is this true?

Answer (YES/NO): NO